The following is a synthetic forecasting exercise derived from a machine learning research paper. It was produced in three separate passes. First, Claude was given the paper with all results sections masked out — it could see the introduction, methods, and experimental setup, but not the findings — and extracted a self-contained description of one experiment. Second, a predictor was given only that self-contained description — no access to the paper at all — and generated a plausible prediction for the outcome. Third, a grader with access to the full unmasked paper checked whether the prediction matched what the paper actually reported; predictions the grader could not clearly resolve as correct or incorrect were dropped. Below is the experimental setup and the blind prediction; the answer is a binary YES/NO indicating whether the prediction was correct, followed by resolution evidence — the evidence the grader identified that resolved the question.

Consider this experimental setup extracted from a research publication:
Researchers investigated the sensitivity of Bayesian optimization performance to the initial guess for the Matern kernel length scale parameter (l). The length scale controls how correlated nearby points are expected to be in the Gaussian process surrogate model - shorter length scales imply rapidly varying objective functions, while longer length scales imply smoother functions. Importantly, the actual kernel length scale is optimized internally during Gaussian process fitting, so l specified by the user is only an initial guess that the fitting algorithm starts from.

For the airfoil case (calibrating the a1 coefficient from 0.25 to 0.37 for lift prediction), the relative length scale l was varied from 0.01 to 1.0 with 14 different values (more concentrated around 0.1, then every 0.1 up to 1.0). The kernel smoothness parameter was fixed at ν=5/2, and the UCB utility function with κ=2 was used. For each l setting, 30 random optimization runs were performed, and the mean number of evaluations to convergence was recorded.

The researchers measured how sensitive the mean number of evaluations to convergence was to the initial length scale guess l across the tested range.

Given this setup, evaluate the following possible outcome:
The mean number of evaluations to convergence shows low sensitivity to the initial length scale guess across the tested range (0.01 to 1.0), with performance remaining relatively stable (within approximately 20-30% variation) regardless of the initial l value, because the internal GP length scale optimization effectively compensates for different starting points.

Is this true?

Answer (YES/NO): YES